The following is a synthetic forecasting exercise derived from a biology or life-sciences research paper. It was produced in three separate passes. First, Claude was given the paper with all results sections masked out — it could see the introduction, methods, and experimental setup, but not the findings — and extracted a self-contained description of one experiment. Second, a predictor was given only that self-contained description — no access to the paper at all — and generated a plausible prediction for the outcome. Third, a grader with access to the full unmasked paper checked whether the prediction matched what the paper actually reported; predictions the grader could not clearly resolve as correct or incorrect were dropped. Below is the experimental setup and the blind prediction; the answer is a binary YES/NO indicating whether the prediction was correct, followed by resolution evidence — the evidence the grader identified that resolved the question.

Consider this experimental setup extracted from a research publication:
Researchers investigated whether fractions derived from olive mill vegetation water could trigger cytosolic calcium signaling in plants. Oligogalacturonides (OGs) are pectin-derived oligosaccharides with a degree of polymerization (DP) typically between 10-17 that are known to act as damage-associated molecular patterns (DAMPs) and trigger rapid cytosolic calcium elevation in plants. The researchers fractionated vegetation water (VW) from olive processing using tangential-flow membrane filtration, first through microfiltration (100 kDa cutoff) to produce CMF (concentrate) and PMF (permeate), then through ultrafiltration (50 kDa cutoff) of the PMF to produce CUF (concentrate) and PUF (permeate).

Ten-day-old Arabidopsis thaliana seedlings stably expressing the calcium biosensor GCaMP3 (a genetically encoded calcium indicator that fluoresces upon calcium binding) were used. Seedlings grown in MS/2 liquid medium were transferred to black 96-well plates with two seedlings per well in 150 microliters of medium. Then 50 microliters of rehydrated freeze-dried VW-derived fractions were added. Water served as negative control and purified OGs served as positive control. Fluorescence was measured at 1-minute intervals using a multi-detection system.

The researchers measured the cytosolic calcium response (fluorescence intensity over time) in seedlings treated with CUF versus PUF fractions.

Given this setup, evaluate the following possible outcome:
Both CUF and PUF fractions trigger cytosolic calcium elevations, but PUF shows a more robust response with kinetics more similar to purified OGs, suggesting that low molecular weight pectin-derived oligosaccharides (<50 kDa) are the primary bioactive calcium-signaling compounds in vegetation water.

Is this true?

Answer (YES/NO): NO